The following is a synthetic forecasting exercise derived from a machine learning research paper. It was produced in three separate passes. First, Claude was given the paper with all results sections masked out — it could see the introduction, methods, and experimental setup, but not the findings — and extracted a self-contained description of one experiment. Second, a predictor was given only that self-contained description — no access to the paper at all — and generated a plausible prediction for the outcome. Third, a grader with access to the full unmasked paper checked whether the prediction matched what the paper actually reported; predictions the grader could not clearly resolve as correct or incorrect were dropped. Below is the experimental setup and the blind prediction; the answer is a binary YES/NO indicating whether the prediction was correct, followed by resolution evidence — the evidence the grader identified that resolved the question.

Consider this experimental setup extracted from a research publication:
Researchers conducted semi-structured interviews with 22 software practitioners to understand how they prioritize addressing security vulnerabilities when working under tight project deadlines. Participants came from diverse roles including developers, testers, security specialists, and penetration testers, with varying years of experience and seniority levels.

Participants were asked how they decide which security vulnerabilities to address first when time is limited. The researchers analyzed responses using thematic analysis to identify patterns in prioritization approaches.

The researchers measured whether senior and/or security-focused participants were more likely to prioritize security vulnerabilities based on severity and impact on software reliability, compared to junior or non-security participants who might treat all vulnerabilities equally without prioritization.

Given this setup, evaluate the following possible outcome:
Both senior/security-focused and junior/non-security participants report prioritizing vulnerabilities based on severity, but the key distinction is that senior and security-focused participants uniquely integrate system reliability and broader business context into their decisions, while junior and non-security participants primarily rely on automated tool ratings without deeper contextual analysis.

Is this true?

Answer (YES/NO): NO